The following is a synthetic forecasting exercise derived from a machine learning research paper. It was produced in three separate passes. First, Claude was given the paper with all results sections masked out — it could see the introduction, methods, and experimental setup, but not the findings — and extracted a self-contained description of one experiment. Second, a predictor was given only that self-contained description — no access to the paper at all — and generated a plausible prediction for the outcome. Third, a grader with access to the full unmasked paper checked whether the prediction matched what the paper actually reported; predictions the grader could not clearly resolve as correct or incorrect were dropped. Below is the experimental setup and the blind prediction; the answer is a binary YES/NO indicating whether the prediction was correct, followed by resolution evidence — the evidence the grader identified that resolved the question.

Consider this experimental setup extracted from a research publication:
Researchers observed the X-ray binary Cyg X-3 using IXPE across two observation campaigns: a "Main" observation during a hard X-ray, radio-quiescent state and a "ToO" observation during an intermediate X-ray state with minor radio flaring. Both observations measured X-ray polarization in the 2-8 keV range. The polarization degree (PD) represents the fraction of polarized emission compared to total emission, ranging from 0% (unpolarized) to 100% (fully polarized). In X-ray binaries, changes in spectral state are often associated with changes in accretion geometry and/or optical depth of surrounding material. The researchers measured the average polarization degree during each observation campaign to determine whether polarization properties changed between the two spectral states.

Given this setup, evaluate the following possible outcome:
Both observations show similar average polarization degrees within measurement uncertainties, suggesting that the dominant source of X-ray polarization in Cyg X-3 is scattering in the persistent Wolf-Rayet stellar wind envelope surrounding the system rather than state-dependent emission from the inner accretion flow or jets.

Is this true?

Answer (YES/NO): NO